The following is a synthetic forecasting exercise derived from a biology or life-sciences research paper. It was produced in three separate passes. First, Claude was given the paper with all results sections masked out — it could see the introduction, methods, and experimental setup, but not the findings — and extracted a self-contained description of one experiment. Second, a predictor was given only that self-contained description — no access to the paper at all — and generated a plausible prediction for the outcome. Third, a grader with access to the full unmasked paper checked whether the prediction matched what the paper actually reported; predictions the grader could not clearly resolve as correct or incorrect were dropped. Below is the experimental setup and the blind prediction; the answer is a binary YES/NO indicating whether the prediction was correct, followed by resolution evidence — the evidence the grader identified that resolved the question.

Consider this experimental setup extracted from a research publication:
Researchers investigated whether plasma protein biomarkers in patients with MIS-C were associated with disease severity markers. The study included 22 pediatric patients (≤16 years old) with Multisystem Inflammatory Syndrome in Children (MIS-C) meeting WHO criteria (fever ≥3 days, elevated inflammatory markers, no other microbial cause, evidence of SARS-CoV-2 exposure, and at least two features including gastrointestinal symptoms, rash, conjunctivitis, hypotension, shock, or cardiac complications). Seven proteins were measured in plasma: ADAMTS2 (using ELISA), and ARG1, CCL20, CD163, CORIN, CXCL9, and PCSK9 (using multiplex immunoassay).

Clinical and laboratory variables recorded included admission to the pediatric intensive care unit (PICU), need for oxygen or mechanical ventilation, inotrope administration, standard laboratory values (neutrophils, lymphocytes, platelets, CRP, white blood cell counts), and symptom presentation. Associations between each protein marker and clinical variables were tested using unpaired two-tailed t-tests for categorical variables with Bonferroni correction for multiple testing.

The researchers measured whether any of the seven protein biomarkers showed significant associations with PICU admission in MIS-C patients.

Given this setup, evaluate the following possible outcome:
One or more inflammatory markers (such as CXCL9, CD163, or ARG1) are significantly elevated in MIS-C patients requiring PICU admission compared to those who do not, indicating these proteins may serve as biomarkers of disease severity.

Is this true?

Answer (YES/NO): NO